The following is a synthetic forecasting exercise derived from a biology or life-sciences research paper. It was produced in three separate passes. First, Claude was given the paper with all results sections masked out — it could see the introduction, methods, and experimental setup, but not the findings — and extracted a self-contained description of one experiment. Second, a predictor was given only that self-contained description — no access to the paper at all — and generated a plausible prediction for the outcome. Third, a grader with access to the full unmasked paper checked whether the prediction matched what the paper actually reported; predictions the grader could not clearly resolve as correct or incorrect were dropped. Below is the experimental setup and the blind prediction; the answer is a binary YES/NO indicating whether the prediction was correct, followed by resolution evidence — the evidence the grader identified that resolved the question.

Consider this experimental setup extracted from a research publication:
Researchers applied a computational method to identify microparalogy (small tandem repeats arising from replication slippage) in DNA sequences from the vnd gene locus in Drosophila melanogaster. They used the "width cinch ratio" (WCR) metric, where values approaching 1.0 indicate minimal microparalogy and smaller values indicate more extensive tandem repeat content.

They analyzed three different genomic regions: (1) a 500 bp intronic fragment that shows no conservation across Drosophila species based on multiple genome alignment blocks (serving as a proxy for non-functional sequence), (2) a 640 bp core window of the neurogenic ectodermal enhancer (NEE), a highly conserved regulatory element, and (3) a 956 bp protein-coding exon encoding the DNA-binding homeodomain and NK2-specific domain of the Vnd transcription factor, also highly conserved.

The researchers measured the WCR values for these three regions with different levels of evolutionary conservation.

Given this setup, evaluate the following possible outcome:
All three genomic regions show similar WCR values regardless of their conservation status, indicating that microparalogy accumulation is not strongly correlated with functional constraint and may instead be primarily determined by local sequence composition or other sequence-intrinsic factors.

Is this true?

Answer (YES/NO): NO